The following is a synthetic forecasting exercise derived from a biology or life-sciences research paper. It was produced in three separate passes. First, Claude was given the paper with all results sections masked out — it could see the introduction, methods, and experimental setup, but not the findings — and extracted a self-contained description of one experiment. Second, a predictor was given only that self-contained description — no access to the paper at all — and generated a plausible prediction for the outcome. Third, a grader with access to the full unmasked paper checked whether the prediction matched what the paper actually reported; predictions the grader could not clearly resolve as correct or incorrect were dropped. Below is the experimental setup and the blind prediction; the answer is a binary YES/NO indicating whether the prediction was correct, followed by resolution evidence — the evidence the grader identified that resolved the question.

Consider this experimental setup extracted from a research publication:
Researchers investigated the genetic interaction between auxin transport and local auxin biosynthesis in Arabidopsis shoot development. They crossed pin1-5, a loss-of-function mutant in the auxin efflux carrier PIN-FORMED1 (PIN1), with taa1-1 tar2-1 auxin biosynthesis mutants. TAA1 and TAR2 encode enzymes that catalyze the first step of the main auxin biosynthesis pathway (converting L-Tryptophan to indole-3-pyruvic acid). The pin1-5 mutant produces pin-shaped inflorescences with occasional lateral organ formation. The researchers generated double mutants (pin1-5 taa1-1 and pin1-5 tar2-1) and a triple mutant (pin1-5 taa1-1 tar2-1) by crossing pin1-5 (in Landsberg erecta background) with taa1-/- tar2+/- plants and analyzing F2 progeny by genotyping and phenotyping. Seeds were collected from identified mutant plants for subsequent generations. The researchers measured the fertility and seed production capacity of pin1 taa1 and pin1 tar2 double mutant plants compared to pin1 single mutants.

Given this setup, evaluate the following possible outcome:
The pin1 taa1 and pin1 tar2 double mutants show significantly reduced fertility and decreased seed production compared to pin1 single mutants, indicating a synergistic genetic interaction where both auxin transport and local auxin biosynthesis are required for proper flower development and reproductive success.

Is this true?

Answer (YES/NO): YES